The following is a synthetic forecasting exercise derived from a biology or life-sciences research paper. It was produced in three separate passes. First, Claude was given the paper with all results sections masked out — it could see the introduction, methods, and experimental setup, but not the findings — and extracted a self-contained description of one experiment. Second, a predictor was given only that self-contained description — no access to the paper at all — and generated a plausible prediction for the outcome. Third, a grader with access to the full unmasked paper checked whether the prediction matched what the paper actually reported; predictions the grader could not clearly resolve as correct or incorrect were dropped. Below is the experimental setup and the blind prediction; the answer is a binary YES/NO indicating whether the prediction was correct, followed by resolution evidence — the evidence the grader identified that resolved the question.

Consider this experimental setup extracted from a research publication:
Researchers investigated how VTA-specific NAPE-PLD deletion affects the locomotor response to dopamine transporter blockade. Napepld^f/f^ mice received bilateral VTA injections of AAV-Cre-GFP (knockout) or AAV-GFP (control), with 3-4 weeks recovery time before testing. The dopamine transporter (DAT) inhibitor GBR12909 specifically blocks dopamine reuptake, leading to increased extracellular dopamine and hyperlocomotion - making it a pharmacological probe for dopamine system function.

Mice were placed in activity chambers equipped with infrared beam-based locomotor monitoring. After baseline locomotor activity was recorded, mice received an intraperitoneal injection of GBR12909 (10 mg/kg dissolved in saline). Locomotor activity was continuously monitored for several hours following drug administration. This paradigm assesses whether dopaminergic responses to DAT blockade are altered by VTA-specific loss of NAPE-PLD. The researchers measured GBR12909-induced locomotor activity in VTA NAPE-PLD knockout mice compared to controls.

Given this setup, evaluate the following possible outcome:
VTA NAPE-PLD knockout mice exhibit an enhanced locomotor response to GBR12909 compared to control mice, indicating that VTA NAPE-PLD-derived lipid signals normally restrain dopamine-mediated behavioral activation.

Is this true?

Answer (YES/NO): YES